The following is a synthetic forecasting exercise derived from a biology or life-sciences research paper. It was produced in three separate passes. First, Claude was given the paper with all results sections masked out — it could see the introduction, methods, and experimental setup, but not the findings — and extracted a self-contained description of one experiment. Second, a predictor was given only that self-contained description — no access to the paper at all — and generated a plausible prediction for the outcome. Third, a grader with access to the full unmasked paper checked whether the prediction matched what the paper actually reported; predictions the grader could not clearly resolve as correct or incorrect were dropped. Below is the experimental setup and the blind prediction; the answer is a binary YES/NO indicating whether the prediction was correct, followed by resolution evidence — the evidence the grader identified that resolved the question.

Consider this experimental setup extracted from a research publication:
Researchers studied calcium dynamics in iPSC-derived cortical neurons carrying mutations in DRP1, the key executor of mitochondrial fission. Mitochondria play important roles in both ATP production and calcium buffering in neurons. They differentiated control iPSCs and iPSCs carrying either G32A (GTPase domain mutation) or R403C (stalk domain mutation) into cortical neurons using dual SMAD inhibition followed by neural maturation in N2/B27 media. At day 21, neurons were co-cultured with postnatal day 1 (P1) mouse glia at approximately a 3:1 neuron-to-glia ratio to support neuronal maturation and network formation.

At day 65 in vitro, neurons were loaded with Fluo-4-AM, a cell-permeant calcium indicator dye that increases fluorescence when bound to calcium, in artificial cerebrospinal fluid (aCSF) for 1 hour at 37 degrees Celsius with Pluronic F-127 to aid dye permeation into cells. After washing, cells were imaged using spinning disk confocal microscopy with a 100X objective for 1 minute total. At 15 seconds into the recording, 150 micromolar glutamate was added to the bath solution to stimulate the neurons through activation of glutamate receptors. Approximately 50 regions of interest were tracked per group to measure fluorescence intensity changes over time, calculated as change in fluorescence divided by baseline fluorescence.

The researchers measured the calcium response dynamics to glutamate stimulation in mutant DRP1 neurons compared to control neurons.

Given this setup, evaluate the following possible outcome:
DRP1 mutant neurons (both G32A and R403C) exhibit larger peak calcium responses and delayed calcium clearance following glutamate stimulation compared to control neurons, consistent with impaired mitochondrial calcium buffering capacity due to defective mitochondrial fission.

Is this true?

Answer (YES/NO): YES